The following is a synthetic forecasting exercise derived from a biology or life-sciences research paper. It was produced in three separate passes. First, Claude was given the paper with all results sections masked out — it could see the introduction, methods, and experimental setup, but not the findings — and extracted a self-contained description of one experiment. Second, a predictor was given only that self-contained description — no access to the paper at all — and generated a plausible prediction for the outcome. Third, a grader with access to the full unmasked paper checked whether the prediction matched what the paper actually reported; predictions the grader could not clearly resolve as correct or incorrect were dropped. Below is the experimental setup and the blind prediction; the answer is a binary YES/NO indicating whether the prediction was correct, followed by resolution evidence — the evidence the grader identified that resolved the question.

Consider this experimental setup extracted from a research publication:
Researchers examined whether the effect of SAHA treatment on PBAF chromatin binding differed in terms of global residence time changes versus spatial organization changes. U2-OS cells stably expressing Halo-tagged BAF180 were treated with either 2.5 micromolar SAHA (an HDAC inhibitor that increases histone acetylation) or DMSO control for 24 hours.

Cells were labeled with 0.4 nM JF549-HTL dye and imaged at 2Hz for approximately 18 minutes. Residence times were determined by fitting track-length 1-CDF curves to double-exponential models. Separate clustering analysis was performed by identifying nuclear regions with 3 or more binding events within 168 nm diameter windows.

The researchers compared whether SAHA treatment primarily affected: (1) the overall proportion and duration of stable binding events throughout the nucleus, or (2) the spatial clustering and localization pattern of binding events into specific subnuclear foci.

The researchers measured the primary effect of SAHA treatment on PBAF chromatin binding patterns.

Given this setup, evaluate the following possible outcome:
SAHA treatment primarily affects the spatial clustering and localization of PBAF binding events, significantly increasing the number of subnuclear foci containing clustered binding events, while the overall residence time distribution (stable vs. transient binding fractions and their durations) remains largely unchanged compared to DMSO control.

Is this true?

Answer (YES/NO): NO